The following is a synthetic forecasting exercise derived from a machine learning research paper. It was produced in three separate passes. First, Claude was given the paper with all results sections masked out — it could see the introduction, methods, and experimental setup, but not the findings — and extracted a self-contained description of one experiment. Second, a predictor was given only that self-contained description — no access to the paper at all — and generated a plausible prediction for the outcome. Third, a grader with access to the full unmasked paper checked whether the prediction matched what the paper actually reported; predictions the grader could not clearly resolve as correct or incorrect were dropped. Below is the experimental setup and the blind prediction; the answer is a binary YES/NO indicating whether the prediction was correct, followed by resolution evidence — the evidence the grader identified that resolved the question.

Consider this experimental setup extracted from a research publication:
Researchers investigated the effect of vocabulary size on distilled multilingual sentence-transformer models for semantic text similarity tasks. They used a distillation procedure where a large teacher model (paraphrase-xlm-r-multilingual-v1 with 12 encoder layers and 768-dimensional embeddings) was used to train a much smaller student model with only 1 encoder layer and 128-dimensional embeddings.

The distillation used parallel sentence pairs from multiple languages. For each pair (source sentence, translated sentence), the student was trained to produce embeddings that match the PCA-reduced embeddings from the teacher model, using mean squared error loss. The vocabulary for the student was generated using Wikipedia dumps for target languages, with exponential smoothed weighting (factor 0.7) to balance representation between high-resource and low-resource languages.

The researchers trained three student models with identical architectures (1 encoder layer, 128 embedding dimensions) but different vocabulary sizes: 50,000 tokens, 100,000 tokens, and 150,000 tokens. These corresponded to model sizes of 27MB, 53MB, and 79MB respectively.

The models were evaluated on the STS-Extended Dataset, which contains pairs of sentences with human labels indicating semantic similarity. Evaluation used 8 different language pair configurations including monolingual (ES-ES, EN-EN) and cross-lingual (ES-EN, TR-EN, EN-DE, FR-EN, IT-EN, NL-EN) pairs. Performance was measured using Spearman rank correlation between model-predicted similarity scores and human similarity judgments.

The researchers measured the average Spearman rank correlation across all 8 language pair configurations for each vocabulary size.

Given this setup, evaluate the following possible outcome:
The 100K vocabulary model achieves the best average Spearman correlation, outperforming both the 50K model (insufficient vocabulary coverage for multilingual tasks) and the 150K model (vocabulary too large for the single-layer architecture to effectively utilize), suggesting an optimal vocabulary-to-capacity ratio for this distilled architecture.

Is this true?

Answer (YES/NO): YES